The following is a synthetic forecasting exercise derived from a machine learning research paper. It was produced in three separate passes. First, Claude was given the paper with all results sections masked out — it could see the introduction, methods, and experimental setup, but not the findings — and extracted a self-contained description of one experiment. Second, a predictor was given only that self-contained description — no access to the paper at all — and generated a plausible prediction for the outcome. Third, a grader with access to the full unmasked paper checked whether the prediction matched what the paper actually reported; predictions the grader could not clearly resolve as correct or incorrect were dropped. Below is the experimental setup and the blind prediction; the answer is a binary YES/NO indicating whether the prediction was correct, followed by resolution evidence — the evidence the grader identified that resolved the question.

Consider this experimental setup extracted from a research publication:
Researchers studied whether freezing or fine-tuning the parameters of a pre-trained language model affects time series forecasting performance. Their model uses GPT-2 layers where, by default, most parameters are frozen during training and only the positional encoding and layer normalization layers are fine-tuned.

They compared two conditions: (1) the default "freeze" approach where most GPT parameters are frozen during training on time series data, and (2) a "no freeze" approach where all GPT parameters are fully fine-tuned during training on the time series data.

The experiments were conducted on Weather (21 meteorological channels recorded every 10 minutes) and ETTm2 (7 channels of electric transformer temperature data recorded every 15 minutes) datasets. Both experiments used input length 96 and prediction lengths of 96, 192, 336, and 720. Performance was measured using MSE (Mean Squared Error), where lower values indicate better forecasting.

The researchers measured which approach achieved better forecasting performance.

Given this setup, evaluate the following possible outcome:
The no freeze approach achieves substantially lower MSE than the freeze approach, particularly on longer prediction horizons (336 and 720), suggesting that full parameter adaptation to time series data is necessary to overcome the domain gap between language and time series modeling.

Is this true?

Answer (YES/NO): NO